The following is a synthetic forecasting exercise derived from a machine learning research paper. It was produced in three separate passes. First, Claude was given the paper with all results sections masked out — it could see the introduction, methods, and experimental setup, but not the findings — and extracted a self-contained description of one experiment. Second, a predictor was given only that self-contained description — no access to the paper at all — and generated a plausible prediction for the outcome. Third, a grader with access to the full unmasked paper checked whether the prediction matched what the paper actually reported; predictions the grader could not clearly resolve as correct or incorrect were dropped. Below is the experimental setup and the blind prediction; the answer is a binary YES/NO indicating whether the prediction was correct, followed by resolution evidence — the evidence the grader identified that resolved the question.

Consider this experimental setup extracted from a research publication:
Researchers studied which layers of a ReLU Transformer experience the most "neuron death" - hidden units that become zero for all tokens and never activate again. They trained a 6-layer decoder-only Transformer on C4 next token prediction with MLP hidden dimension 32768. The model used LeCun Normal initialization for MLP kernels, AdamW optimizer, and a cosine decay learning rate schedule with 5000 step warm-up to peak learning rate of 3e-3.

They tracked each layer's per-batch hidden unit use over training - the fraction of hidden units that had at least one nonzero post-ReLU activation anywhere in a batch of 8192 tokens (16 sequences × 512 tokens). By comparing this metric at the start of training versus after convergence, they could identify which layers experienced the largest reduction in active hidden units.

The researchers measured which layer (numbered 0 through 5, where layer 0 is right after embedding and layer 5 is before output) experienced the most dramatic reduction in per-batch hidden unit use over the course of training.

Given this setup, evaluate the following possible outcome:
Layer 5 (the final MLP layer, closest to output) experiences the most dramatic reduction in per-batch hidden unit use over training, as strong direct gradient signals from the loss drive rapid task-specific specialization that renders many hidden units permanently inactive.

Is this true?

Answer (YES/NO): NO